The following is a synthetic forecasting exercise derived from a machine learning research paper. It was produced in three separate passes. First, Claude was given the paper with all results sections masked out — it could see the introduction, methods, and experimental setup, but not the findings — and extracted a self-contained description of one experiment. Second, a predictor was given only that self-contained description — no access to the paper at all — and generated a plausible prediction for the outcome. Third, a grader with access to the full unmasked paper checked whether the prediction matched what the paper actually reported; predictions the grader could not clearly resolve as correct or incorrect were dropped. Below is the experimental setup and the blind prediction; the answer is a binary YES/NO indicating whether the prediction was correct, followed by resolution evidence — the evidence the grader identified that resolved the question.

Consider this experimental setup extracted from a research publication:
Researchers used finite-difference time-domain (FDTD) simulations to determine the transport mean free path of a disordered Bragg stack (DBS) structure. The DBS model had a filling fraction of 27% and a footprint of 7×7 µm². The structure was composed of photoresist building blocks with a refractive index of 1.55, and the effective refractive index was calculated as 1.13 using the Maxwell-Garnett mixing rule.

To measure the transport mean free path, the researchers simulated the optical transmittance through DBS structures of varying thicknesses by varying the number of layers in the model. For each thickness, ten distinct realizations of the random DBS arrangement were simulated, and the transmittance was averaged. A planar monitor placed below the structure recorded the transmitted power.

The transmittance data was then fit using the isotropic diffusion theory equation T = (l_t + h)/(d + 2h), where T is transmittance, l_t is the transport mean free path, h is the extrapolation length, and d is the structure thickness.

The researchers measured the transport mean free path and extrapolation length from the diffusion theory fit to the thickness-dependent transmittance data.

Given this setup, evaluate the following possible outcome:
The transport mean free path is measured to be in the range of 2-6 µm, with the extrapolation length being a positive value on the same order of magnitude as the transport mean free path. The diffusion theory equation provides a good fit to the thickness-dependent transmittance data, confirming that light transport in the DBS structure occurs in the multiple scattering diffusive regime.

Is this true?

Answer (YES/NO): YES